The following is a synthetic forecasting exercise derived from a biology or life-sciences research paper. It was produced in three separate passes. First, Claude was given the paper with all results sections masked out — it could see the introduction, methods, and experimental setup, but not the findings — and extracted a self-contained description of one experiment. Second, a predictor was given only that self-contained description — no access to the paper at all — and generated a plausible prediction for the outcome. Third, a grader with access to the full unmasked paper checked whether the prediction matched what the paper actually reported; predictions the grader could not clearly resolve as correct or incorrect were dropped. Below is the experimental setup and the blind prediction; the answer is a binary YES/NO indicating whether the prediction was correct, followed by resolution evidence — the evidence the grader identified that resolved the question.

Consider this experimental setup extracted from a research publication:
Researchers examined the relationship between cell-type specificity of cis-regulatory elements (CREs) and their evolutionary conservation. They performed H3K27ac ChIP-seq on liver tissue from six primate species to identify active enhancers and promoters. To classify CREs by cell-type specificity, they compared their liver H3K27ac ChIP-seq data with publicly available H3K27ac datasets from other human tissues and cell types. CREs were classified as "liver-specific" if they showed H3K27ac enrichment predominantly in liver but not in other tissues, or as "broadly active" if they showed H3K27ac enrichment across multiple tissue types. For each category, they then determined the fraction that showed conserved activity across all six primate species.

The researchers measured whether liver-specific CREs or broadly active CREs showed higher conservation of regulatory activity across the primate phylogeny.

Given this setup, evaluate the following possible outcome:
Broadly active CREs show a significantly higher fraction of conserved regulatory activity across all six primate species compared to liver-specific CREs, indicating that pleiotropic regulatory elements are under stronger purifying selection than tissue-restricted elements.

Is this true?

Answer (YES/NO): YES